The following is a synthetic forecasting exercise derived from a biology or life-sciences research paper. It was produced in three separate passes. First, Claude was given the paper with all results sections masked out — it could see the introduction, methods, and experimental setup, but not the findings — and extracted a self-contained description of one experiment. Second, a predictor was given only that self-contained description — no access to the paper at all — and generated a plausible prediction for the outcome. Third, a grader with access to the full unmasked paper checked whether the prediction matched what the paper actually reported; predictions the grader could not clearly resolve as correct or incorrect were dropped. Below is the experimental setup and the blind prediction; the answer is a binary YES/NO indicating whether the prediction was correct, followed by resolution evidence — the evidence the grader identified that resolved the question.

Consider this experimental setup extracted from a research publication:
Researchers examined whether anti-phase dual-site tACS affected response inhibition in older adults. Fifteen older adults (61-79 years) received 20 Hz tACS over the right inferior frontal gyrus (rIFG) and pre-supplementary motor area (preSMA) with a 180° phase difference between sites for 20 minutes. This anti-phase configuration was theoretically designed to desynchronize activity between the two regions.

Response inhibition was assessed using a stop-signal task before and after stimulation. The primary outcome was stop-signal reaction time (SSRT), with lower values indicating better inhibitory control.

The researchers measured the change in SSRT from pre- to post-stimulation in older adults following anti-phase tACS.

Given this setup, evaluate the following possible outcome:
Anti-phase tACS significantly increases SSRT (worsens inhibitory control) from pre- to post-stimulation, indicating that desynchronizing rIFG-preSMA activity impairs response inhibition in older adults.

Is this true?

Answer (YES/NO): NO